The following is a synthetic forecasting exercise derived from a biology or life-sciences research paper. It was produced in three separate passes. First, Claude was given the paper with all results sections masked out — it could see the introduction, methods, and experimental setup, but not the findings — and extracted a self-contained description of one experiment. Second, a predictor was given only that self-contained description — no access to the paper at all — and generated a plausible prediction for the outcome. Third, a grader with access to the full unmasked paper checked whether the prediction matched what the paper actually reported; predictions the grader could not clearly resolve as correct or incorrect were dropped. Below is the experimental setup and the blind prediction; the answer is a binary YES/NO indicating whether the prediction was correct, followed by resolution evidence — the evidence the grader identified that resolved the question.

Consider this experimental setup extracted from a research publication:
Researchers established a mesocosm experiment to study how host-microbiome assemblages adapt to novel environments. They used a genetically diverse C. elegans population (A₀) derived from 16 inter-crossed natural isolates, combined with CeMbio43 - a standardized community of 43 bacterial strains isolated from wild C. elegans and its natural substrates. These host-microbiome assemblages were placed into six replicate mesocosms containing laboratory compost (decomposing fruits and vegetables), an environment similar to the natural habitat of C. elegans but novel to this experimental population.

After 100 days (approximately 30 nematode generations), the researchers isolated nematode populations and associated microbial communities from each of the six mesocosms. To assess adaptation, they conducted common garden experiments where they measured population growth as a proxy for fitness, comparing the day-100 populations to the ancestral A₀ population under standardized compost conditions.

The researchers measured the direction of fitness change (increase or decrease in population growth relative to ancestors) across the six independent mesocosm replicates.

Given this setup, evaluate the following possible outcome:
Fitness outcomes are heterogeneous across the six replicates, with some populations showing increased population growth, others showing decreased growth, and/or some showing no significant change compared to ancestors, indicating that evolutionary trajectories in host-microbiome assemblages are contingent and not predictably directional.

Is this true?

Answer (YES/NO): YES